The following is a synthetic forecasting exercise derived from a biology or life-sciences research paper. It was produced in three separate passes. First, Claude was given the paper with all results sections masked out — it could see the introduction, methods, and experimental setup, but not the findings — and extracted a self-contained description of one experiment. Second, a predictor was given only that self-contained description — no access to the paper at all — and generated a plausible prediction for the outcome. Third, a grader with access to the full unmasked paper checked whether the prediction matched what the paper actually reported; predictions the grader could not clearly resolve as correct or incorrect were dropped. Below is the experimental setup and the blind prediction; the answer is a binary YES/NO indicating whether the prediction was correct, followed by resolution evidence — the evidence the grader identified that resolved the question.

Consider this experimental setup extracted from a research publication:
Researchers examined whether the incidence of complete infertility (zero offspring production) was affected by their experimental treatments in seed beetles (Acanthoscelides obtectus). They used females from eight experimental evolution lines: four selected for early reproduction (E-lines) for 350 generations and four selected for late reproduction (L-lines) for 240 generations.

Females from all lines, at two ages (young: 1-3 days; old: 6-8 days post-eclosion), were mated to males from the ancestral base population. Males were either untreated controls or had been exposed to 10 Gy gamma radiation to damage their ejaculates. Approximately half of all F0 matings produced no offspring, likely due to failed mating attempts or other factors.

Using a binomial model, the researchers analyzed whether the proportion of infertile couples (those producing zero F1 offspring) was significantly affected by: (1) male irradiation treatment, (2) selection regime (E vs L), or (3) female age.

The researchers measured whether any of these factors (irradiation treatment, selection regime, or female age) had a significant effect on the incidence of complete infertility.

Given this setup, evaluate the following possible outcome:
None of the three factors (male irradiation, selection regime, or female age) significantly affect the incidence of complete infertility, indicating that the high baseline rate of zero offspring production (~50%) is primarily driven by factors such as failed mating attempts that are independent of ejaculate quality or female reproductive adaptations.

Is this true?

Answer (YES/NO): YES